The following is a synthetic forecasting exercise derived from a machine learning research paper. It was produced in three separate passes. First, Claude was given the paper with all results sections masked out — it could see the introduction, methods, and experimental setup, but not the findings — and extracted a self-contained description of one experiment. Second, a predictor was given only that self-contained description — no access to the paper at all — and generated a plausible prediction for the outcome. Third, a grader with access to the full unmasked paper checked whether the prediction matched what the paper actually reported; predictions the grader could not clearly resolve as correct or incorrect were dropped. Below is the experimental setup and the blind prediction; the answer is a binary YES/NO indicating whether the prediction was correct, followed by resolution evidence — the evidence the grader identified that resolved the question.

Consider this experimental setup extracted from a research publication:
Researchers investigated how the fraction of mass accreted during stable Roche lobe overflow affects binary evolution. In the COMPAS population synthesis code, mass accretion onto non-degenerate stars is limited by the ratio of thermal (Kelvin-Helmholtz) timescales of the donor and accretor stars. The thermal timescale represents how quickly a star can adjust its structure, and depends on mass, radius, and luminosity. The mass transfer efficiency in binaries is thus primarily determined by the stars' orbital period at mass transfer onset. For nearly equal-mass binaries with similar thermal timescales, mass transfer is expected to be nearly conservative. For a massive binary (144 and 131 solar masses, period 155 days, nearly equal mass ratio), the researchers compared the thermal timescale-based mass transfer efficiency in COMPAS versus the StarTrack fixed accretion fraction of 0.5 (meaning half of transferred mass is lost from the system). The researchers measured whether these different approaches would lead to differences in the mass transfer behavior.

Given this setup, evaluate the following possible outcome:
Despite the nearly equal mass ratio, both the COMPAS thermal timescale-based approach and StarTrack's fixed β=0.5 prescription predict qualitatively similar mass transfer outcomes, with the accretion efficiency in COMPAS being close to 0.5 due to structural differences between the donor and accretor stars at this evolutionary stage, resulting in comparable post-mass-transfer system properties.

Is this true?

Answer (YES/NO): NO